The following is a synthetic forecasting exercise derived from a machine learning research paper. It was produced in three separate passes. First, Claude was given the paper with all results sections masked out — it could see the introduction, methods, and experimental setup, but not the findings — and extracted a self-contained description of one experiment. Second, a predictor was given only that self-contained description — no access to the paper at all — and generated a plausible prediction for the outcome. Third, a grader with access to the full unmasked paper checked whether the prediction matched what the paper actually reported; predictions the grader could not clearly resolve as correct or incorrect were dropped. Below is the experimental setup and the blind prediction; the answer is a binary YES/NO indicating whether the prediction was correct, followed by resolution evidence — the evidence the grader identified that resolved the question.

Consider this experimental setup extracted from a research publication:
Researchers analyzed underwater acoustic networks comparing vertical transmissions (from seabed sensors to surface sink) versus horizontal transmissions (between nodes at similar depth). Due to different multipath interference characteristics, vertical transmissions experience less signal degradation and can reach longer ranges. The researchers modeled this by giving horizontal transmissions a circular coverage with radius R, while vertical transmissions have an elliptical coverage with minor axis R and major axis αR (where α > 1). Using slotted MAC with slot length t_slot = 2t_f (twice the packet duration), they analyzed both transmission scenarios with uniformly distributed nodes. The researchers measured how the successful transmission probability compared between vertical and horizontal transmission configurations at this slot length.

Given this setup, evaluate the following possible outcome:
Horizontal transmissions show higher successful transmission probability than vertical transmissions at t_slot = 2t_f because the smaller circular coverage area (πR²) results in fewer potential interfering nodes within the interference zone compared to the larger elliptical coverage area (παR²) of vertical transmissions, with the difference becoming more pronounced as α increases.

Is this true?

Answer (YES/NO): NO